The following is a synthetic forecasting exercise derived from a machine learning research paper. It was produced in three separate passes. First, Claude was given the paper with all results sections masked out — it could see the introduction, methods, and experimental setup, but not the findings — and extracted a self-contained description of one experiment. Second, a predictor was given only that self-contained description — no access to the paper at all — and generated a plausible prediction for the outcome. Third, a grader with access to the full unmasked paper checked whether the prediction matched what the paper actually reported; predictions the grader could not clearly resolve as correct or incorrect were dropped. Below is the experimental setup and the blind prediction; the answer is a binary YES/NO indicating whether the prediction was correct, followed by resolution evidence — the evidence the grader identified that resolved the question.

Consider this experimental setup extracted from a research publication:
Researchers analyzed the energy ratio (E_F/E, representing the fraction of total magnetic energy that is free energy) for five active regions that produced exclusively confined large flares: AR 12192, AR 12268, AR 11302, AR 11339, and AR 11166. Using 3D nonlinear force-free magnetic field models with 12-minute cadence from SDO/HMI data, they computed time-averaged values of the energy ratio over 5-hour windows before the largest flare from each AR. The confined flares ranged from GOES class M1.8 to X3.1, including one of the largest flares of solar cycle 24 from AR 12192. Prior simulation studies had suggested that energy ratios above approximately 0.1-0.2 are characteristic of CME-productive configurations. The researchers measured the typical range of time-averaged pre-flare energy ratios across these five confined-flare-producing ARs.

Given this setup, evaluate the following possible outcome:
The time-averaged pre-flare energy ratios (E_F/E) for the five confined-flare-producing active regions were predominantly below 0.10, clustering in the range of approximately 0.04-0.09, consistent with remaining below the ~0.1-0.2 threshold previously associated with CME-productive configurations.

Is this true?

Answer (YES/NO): NO